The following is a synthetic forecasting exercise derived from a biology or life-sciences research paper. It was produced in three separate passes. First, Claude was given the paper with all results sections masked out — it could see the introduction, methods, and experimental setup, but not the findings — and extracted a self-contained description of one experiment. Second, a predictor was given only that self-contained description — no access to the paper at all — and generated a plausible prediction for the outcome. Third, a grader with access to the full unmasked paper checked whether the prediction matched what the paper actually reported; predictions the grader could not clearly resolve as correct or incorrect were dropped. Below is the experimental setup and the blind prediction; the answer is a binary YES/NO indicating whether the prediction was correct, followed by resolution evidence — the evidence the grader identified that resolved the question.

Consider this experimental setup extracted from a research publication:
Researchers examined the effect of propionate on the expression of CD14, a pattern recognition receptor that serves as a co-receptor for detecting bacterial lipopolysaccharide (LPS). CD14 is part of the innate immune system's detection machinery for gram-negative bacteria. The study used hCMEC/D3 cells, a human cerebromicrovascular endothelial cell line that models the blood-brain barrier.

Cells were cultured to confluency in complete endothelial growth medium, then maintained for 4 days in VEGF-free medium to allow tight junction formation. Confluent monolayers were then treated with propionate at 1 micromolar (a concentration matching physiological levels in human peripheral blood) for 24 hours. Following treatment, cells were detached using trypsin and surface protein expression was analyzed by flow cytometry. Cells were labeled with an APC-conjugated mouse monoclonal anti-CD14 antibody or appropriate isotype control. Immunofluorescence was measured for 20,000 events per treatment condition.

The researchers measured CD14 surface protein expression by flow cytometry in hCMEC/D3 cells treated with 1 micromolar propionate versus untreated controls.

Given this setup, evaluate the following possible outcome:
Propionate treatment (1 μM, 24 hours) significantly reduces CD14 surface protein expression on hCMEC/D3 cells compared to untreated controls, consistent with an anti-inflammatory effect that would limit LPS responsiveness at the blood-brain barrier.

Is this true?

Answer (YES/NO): YES